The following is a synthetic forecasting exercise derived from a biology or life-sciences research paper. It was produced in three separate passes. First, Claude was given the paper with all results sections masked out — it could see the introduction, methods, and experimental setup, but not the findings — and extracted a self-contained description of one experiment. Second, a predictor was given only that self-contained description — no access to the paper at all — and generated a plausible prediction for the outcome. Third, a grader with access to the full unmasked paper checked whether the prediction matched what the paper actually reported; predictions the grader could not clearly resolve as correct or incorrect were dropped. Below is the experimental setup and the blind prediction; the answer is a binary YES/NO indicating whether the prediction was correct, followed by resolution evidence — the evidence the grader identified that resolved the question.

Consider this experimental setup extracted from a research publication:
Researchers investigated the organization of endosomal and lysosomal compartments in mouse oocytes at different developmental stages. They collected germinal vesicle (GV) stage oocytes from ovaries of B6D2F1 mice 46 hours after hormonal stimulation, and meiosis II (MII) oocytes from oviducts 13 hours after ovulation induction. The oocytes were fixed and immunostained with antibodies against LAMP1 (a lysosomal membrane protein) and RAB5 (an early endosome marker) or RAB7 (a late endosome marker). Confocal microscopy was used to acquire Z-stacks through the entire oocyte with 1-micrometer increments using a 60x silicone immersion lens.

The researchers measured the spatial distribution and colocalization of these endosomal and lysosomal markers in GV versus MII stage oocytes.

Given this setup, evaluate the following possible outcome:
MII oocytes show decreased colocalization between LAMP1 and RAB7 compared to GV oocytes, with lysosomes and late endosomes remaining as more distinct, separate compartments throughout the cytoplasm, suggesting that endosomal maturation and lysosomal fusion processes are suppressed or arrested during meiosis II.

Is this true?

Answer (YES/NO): NO